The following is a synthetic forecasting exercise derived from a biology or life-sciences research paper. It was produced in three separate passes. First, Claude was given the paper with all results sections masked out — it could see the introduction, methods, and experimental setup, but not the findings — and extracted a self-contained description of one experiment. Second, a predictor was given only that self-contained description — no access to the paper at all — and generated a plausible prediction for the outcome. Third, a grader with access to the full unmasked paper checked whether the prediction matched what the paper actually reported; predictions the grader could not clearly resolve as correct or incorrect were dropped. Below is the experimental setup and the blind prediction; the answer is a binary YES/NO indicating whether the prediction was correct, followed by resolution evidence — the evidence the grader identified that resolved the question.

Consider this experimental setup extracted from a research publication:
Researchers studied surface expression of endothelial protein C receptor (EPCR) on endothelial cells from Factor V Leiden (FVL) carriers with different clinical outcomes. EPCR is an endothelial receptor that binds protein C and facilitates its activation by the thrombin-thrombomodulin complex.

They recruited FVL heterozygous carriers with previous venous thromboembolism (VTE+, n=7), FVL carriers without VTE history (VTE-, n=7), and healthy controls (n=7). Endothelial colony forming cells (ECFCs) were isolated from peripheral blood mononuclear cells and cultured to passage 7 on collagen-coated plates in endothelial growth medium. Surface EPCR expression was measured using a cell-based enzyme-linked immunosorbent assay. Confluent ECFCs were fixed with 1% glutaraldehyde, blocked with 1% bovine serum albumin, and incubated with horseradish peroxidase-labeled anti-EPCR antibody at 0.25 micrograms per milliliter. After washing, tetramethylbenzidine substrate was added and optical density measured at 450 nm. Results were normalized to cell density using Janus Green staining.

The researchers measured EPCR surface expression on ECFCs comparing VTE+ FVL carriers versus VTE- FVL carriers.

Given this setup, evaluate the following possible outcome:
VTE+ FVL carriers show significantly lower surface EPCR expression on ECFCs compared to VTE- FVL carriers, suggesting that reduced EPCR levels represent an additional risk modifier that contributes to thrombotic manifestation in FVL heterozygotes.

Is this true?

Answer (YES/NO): NO